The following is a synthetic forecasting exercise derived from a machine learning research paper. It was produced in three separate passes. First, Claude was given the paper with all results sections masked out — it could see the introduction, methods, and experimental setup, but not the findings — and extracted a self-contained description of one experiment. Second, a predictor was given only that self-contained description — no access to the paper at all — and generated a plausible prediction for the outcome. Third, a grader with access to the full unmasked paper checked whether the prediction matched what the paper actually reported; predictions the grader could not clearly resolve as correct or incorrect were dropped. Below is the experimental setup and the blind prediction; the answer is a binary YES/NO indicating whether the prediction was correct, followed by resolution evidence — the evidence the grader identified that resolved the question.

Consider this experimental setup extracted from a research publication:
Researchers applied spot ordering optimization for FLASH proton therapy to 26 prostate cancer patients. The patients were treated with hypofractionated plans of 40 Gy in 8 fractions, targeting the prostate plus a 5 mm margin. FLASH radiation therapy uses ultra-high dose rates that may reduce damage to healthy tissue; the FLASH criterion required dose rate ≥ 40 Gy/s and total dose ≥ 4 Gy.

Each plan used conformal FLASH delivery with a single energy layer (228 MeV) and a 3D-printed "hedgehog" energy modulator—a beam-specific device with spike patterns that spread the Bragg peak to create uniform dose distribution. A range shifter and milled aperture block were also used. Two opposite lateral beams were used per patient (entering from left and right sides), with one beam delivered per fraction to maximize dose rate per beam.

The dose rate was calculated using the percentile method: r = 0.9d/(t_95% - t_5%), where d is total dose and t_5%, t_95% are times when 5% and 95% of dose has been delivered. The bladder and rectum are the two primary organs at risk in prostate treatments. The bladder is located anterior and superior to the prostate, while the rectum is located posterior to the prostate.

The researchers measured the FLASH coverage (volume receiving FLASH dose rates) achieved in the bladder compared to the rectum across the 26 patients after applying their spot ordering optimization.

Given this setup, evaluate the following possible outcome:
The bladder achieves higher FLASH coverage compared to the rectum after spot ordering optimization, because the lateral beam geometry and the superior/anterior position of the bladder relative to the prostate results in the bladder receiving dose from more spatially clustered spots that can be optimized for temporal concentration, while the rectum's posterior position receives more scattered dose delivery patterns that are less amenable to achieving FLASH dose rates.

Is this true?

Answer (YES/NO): NO